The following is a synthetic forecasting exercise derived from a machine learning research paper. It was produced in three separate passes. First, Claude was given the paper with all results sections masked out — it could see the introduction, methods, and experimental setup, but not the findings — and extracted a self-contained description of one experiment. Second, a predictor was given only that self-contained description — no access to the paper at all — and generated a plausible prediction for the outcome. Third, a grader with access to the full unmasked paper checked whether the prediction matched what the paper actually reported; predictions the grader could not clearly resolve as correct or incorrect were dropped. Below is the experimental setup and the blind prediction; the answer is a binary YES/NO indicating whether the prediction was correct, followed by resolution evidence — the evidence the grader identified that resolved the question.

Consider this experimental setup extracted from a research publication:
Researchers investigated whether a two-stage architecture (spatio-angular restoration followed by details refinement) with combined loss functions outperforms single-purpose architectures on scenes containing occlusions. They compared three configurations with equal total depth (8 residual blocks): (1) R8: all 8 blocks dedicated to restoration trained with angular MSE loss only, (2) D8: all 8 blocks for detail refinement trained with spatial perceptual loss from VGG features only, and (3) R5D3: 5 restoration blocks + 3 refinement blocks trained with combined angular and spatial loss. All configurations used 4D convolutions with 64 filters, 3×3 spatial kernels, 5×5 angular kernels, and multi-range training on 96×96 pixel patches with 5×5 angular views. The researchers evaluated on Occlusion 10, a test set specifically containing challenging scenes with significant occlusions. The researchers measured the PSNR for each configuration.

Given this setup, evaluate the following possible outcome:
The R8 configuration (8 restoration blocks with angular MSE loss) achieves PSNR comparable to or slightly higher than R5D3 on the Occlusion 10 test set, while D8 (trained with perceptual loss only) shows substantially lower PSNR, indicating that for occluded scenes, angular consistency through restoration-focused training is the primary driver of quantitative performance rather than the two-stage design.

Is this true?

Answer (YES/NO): NO